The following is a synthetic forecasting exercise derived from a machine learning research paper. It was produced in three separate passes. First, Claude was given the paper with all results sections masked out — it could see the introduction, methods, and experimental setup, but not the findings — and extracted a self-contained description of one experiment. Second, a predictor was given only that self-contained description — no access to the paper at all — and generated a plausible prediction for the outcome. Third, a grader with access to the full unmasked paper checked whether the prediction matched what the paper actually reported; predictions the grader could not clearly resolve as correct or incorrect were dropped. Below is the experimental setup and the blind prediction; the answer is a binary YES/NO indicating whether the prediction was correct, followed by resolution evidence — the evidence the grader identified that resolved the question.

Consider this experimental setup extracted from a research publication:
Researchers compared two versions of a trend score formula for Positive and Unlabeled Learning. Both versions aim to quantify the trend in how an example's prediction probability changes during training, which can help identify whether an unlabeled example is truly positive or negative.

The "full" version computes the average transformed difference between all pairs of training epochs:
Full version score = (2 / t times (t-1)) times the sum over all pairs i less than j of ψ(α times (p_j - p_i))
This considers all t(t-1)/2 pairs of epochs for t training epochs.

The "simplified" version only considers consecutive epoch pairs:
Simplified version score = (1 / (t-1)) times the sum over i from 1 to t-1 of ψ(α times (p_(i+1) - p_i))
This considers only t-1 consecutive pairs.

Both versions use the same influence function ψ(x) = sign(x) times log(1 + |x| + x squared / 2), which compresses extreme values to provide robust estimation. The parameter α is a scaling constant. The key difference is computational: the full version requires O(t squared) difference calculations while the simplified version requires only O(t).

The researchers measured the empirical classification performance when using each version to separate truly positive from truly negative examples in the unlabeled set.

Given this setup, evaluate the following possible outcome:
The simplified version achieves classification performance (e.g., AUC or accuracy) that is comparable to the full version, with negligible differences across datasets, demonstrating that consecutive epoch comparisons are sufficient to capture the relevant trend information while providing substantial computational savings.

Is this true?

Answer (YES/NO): YES